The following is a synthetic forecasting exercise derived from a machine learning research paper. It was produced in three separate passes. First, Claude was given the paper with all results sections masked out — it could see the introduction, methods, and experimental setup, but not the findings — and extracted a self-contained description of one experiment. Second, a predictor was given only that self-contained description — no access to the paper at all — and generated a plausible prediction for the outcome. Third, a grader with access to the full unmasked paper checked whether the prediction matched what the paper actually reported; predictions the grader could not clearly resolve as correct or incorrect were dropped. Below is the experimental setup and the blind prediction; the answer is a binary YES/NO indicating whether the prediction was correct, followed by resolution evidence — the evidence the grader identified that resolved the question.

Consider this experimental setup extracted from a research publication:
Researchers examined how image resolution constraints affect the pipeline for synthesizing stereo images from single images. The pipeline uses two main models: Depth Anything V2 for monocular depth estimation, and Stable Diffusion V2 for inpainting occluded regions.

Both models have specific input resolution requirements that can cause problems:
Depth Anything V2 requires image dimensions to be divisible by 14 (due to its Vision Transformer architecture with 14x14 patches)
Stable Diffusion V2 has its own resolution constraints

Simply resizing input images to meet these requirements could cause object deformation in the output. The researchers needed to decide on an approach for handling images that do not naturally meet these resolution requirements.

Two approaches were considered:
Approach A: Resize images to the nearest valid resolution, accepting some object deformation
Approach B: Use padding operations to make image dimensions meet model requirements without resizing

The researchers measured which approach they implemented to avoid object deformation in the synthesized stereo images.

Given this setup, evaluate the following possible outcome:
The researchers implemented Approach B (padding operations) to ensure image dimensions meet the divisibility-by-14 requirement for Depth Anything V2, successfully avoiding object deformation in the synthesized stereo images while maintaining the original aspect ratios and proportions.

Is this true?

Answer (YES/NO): YES